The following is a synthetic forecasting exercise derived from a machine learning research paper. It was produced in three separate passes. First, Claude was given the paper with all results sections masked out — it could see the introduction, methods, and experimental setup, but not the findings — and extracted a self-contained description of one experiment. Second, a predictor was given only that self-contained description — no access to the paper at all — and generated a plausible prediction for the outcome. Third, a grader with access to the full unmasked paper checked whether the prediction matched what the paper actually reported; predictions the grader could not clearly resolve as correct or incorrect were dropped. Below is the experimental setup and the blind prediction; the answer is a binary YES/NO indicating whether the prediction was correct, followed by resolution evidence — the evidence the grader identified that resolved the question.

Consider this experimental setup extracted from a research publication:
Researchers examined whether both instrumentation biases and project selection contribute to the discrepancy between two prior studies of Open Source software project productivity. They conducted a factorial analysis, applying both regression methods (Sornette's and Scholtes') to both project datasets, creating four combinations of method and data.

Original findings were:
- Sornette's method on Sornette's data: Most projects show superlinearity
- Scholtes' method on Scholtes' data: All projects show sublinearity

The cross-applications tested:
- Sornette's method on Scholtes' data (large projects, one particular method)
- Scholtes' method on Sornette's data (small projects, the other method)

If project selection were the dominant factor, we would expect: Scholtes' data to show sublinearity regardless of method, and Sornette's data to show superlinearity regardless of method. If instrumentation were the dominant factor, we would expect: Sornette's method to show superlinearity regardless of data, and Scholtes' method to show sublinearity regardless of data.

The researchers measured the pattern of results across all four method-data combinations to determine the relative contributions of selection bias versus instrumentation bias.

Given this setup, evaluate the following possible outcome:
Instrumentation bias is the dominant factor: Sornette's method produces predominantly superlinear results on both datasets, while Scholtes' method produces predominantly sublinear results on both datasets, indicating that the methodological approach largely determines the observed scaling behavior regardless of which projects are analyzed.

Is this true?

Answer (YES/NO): YES